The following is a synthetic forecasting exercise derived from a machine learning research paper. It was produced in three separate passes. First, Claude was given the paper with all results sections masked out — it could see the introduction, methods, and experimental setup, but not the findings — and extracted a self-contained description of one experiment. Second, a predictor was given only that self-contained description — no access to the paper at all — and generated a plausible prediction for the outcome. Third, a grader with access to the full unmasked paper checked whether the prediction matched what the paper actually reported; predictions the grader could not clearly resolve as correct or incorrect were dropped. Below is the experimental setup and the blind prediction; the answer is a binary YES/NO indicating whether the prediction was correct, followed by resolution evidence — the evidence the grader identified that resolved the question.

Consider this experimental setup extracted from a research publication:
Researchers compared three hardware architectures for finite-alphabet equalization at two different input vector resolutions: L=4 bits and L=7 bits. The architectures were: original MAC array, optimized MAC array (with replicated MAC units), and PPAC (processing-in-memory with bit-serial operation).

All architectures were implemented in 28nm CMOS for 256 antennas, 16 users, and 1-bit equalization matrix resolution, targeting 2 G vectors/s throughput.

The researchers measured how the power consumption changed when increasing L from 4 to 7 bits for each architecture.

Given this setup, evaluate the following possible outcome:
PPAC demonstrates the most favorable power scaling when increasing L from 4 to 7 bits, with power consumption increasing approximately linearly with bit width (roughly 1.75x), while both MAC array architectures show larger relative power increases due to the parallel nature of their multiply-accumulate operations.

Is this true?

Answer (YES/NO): NO